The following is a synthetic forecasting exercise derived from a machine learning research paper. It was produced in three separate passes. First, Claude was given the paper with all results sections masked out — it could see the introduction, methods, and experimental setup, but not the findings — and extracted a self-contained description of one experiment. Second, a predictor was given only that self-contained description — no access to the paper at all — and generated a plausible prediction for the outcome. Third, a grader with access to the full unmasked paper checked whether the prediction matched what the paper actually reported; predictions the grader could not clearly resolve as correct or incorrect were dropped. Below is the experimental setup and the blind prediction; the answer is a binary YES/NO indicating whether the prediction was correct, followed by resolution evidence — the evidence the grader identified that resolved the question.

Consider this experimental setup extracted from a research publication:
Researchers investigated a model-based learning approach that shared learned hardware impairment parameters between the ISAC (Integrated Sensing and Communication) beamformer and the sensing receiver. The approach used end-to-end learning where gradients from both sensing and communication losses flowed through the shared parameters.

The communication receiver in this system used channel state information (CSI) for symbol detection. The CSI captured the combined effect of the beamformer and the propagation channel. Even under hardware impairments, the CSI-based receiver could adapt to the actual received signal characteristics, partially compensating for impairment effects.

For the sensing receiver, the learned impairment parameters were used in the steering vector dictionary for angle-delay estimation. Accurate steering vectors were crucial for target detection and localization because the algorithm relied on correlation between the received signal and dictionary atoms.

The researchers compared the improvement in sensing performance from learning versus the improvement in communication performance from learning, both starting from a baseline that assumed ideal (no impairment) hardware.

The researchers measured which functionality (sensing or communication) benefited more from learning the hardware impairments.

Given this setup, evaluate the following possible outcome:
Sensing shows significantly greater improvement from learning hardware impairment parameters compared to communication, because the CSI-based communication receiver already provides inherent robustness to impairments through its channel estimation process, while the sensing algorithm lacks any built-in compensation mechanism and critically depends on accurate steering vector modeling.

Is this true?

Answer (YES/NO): YES